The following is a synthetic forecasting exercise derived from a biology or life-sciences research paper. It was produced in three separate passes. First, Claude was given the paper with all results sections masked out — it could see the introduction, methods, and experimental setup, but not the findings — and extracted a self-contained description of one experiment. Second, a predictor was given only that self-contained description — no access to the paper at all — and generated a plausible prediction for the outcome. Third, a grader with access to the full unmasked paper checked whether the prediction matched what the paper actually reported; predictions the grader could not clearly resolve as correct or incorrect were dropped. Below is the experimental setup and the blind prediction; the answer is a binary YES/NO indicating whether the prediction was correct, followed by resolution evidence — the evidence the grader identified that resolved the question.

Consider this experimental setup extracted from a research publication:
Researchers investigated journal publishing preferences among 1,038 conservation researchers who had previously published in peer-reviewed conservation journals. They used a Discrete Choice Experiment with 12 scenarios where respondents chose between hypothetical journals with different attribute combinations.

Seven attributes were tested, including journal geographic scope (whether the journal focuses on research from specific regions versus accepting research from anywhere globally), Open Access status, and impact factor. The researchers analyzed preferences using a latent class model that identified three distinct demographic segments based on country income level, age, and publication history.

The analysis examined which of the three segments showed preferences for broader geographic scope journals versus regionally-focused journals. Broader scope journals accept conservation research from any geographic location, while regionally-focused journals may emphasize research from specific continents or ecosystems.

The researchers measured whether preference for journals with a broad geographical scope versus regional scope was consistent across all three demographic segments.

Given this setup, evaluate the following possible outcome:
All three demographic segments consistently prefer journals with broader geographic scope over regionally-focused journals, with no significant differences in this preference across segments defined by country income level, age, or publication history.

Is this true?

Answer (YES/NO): NO